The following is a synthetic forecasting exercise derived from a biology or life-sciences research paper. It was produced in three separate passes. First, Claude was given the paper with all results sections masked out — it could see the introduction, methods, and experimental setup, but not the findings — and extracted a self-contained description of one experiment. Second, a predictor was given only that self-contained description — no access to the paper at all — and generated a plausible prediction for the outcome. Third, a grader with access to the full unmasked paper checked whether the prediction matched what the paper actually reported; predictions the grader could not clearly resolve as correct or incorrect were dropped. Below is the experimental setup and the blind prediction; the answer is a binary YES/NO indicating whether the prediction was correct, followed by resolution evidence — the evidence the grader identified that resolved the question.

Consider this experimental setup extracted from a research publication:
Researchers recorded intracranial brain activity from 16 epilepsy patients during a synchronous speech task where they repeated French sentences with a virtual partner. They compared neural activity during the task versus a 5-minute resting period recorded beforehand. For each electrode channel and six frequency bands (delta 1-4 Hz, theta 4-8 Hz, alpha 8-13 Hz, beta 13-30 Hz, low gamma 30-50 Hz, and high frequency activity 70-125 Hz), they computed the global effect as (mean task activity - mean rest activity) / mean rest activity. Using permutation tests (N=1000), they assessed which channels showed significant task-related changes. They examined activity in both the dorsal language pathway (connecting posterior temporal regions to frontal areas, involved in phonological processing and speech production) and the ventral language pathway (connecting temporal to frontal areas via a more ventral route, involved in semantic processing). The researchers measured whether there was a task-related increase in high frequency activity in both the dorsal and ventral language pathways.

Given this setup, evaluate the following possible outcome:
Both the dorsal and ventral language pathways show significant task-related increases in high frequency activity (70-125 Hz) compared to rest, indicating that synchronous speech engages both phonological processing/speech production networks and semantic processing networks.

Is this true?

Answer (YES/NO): NO